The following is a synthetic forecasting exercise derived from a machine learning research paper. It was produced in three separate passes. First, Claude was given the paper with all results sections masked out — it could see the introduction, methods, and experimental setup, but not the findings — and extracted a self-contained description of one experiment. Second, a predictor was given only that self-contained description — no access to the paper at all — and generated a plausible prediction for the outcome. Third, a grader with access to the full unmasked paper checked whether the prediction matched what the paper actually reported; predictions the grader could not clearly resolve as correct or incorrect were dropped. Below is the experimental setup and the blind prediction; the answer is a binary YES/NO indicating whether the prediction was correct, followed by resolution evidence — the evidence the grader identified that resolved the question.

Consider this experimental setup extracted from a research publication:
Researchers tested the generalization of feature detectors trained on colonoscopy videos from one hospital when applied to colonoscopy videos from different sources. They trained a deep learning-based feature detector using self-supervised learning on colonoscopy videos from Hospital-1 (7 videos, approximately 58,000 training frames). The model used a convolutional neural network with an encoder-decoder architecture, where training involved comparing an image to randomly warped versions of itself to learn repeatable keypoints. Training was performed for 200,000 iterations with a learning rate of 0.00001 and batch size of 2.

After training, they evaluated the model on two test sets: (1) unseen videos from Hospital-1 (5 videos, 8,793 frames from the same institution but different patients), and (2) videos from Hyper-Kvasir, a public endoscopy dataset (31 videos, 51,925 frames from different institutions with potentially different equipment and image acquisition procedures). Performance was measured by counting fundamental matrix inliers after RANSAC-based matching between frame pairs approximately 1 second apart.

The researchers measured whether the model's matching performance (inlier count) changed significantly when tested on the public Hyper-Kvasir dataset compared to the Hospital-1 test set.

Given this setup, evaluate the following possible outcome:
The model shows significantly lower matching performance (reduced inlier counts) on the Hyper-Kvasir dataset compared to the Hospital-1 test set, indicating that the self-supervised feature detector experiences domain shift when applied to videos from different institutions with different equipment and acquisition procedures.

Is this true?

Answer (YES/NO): NO